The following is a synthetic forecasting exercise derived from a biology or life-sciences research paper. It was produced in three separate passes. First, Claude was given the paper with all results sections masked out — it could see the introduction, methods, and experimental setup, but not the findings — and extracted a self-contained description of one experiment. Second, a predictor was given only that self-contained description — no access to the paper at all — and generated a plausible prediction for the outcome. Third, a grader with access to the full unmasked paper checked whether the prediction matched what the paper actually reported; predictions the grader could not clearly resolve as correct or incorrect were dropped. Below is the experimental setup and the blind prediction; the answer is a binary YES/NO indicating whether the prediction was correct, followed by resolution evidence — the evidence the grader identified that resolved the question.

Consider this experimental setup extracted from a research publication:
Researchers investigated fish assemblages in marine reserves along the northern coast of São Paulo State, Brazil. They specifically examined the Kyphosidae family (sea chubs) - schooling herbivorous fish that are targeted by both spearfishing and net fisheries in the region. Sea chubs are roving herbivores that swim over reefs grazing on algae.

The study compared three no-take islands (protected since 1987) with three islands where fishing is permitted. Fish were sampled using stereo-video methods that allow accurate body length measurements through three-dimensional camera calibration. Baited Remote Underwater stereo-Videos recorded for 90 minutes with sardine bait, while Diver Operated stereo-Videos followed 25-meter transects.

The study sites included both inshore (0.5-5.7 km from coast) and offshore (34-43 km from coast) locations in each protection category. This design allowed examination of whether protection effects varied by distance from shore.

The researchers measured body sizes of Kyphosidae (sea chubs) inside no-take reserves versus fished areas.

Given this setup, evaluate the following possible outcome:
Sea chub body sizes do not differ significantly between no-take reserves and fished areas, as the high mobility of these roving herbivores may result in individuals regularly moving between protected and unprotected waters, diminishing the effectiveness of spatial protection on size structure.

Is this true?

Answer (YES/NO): NO